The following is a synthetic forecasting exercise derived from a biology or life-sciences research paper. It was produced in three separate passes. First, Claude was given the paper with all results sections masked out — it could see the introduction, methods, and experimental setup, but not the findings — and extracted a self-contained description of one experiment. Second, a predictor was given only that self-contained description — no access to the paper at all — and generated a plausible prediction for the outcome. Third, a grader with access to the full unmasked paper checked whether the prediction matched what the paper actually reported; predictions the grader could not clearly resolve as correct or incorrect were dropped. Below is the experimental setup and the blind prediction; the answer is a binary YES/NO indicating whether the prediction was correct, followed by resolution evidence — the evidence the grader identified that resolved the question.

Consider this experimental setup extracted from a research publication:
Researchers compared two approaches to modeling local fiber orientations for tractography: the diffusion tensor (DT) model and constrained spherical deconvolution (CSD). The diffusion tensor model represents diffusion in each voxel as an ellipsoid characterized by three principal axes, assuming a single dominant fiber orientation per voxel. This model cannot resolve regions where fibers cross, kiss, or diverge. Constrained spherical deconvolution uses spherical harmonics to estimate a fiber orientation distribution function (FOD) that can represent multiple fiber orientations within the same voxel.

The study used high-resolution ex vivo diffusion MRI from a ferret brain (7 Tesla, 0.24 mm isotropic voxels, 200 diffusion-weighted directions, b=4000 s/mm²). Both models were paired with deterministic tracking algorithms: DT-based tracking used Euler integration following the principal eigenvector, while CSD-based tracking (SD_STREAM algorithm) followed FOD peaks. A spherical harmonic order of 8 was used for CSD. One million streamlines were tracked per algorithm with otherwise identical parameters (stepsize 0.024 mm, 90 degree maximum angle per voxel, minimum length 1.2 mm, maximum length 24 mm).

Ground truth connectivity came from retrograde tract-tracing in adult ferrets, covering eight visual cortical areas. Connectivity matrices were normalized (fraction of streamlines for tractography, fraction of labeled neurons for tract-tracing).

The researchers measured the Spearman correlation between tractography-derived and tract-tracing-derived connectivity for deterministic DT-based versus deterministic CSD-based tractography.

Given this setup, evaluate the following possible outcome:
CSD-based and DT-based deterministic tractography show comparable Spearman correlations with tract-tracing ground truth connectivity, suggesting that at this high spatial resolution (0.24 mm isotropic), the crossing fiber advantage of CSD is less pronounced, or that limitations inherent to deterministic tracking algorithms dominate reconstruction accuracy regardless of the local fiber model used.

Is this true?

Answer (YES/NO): YES